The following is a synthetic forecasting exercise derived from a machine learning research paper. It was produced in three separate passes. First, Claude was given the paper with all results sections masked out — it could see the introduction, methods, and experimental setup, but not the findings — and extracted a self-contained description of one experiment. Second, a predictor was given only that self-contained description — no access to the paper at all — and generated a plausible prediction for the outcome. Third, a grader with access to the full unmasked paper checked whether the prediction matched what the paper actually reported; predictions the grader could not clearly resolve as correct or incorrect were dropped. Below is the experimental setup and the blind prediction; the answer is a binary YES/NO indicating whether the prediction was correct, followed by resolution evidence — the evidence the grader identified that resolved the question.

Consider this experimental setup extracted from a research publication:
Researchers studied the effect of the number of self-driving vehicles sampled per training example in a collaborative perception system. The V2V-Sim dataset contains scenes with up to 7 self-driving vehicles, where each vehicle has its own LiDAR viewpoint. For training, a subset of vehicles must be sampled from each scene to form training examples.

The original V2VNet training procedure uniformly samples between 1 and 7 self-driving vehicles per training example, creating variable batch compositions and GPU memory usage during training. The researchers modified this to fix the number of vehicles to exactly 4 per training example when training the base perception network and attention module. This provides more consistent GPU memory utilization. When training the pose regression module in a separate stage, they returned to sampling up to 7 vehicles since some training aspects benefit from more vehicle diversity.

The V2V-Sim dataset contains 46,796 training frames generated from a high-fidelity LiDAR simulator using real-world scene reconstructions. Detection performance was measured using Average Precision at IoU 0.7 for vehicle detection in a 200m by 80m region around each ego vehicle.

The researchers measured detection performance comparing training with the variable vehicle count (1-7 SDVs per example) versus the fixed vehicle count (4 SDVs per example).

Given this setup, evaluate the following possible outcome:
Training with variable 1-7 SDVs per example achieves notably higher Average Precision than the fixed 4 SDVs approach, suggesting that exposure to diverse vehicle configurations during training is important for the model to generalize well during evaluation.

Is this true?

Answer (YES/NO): NO